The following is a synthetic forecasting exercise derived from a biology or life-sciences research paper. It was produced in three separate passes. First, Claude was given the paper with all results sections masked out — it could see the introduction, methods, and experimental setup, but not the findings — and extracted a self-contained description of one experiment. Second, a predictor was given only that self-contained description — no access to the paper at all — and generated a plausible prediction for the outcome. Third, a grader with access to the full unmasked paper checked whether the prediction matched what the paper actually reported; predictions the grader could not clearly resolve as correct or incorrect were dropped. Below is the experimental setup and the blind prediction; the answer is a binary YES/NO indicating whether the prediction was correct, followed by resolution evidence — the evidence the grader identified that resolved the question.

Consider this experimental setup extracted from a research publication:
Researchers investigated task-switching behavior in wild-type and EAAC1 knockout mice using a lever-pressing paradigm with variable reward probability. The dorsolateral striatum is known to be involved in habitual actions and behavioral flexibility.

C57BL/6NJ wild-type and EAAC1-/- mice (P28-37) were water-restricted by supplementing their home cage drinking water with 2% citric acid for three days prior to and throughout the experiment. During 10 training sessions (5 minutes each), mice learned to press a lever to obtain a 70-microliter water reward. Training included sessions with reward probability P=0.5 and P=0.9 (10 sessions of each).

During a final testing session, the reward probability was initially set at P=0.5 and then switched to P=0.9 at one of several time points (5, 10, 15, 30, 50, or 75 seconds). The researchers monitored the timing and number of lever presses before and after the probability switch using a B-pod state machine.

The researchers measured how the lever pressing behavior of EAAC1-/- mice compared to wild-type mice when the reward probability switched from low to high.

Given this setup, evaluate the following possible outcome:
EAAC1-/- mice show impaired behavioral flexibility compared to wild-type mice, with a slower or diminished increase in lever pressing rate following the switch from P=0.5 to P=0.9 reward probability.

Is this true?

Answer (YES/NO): NO